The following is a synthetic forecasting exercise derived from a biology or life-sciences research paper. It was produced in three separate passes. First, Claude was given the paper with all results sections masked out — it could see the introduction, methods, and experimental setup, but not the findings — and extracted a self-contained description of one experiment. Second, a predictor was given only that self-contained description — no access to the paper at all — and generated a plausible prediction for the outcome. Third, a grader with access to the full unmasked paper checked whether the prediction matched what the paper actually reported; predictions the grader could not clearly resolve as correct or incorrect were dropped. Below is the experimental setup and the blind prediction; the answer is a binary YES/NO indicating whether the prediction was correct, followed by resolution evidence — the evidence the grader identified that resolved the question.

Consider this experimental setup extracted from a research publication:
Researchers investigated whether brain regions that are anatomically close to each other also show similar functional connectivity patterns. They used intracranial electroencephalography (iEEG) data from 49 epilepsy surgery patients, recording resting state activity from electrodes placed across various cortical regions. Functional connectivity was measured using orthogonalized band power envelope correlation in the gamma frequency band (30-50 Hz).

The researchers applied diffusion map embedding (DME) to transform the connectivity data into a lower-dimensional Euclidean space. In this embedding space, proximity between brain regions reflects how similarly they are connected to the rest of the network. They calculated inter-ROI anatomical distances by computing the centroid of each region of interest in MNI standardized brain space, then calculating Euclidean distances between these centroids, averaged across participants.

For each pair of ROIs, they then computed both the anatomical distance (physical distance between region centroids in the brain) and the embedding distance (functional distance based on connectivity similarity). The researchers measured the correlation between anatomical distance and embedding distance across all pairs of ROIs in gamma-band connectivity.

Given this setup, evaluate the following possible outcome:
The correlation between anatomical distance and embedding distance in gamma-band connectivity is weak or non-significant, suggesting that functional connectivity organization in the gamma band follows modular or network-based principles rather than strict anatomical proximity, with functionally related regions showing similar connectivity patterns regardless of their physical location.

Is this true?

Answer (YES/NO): YES